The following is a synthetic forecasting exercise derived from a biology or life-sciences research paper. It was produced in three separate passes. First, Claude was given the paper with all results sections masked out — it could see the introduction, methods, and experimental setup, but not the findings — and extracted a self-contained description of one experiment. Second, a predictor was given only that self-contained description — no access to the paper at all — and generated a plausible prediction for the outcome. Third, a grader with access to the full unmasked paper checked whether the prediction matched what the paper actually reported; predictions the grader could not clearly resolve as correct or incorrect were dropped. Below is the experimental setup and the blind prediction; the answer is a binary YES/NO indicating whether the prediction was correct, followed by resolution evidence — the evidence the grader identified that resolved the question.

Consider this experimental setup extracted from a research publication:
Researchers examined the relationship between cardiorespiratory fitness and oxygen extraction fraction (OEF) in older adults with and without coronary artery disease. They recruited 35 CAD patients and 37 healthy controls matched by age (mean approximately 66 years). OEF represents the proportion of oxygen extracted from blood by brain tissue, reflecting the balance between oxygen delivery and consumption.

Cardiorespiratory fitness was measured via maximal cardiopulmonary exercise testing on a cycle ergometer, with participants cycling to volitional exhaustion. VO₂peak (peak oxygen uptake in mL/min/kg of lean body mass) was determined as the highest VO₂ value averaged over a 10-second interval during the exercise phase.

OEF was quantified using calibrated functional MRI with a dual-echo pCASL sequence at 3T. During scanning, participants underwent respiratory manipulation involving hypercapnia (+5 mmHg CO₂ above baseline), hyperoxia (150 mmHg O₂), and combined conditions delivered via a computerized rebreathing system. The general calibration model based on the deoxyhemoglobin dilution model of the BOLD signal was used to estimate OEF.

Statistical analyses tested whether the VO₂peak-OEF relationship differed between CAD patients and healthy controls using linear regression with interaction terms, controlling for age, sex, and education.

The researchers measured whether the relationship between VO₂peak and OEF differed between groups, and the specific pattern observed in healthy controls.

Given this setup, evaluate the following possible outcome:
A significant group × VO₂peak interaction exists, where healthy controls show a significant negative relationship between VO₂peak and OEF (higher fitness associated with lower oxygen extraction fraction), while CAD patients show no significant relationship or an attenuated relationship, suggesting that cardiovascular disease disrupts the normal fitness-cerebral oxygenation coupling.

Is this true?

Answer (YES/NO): YES